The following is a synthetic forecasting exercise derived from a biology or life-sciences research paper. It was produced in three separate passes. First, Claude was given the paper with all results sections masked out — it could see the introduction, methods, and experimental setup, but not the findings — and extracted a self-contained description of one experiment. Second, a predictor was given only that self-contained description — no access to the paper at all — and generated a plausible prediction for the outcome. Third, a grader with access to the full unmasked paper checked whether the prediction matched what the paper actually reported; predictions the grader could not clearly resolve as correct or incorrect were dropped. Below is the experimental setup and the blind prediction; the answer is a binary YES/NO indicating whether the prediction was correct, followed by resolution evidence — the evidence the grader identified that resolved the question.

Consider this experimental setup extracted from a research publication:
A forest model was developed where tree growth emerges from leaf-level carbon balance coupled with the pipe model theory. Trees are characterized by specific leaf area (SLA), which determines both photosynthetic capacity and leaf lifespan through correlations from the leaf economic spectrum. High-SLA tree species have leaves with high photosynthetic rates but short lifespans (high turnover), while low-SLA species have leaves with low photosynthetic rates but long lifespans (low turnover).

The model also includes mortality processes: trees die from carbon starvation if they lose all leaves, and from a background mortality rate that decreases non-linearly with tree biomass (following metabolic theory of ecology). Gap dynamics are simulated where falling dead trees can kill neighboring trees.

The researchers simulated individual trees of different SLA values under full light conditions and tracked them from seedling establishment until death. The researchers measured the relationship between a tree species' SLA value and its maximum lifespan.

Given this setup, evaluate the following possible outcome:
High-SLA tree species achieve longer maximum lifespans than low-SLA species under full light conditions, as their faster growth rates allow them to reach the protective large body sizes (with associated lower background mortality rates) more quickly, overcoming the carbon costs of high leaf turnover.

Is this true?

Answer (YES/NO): NO